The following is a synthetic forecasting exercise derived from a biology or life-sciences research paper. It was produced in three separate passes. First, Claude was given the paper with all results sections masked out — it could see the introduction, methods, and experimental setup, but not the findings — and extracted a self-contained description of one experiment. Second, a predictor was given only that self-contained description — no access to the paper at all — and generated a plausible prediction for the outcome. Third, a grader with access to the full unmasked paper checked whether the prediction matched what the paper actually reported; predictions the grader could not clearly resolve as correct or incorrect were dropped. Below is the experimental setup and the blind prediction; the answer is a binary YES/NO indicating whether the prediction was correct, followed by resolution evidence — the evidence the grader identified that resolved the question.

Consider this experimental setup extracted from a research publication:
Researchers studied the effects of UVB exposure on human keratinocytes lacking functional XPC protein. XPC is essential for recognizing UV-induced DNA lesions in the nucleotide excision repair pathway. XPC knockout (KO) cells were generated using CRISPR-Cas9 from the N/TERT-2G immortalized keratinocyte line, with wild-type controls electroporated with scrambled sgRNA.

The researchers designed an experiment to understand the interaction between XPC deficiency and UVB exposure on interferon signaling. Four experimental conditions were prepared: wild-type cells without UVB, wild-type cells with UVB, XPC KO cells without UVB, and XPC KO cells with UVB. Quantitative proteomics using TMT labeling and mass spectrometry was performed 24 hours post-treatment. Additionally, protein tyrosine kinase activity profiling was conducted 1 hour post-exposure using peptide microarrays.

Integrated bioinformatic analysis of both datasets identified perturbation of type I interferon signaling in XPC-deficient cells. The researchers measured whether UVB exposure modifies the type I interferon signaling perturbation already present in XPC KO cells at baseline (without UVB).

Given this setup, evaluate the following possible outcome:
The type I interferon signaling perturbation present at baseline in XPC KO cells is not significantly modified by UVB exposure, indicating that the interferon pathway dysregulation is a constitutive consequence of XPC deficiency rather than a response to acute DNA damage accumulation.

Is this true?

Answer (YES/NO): NO